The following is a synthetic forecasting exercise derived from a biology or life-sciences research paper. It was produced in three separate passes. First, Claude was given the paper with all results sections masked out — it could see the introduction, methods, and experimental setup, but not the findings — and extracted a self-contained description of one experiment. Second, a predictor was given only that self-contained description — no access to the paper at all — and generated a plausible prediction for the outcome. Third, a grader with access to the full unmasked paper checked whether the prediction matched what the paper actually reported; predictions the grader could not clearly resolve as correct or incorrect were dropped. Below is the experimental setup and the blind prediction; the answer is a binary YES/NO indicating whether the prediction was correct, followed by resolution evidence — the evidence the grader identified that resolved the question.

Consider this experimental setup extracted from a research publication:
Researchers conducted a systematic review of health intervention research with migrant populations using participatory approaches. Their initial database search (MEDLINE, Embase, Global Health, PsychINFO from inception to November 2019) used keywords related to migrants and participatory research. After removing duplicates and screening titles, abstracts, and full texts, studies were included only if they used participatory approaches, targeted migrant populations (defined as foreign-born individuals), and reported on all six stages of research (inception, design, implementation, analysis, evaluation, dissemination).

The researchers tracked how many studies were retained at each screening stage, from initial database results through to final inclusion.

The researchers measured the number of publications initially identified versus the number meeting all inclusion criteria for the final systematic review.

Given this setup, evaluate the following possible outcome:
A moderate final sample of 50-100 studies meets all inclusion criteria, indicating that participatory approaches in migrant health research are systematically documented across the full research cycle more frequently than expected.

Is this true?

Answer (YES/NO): NO